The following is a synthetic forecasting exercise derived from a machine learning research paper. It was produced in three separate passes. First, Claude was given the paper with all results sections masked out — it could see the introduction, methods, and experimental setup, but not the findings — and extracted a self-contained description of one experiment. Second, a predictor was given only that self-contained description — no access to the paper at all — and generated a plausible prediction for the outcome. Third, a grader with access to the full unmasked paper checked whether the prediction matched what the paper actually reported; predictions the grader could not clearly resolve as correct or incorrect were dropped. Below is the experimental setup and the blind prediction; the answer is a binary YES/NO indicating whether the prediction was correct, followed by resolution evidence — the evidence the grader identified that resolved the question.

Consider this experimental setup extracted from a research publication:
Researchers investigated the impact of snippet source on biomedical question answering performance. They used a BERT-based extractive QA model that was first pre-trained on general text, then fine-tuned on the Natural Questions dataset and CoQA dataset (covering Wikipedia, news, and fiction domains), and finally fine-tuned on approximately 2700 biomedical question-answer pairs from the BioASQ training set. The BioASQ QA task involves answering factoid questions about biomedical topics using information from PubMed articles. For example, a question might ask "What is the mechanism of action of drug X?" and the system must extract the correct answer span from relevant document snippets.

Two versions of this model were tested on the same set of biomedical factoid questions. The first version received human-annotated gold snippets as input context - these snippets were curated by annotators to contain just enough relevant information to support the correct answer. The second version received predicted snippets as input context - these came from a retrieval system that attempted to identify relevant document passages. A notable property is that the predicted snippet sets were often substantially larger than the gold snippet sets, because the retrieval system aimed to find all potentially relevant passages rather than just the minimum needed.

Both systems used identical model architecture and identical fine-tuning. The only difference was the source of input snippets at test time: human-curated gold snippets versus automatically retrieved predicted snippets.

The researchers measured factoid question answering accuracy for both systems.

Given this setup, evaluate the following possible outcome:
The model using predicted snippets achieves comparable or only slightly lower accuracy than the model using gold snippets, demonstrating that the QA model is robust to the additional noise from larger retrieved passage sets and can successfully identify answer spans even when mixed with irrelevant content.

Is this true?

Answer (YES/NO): NO